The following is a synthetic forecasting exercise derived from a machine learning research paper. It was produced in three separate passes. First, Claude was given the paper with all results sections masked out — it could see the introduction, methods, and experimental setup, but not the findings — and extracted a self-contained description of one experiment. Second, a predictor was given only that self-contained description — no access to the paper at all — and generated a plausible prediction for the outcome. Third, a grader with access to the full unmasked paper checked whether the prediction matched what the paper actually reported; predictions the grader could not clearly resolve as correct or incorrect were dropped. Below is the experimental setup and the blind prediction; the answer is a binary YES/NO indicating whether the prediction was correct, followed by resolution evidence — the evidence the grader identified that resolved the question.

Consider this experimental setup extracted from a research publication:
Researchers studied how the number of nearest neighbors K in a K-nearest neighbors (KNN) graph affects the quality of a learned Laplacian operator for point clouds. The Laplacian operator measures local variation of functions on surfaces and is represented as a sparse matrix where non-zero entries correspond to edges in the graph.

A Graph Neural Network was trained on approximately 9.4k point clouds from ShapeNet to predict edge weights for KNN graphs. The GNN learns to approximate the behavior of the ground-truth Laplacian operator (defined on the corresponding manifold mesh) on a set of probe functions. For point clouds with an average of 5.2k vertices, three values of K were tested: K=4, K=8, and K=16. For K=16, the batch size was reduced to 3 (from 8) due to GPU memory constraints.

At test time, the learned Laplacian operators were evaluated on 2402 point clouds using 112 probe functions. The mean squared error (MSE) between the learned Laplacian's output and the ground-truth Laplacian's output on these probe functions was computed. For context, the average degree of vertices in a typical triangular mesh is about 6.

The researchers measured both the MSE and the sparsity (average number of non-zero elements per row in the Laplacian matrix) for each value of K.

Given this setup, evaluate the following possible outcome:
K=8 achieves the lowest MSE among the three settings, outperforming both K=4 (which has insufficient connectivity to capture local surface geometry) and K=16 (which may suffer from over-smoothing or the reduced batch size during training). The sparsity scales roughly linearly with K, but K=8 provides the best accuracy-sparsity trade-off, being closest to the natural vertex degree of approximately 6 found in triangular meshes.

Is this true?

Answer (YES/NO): NO